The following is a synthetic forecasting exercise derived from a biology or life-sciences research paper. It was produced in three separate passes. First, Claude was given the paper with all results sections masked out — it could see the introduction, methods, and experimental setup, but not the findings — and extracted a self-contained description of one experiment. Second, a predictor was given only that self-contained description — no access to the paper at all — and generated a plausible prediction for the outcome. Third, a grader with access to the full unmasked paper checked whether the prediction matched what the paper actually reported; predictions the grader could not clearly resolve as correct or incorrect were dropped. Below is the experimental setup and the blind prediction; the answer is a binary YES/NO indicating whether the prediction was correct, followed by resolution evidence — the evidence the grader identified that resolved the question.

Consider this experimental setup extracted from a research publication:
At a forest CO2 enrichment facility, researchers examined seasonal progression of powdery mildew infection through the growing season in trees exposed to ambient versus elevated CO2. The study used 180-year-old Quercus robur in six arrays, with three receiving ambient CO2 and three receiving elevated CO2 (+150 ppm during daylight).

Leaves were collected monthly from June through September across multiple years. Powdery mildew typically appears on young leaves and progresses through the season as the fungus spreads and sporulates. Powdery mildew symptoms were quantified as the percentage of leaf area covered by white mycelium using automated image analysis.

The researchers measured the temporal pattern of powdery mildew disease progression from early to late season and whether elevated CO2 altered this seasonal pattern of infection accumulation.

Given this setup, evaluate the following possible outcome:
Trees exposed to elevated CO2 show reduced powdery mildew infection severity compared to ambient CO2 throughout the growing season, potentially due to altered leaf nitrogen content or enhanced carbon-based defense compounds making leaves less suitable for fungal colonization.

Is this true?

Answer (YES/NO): NO